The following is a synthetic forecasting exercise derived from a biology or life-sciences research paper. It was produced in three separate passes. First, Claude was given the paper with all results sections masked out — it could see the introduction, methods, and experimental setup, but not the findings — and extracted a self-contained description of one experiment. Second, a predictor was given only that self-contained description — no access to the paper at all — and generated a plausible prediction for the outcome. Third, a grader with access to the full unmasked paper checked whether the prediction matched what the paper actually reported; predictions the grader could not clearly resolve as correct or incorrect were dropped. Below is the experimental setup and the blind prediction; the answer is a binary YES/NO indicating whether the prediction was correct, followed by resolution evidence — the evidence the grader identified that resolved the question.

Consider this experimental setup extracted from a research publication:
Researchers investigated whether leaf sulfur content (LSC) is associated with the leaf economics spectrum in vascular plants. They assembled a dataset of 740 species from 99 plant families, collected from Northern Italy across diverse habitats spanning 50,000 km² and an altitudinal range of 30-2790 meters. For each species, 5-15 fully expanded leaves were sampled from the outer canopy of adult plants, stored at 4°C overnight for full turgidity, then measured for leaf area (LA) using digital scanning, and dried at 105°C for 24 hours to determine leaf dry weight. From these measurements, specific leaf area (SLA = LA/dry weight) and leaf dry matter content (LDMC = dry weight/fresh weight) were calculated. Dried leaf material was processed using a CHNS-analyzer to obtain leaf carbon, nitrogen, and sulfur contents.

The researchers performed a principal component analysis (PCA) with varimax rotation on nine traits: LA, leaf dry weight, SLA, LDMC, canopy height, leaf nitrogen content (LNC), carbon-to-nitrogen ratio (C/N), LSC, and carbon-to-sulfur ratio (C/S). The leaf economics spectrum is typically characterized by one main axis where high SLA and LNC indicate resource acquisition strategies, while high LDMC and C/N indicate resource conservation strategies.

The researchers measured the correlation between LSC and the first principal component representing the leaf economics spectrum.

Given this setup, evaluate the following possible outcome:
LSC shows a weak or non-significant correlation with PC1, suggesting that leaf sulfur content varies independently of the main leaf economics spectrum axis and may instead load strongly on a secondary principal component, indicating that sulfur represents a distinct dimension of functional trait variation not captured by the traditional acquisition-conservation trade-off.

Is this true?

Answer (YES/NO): NO